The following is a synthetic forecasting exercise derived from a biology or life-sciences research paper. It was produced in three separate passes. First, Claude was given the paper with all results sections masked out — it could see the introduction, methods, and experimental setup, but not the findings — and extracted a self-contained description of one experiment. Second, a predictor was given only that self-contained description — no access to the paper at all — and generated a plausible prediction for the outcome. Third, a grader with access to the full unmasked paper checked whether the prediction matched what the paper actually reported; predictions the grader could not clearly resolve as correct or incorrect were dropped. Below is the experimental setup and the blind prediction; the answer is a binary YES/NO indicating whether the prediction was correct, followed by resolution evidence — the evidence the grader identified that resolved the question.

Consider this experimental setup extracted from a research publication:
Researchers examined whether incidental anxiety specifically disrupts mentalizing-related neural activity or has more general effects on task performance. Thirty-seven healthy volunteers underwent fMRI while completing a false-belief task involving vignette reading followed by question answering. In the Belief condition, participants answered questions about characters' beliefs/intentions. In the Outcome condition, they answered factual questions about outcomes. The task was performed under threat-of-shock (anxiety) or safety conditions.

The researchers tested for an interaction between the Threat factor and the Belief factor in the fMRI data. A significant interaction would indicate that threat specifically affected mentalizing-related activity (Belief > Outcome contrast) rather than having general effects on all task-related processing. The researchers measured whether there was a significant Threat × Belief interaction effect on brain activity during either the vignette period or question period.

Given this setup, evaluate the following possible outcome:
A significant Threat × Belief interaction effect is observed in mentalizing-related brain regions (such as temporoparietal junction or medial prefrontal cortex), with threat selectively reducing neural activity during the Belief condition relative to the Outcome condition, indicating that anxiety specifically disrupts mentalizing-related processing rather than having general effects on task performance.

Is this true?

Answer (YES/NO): NO